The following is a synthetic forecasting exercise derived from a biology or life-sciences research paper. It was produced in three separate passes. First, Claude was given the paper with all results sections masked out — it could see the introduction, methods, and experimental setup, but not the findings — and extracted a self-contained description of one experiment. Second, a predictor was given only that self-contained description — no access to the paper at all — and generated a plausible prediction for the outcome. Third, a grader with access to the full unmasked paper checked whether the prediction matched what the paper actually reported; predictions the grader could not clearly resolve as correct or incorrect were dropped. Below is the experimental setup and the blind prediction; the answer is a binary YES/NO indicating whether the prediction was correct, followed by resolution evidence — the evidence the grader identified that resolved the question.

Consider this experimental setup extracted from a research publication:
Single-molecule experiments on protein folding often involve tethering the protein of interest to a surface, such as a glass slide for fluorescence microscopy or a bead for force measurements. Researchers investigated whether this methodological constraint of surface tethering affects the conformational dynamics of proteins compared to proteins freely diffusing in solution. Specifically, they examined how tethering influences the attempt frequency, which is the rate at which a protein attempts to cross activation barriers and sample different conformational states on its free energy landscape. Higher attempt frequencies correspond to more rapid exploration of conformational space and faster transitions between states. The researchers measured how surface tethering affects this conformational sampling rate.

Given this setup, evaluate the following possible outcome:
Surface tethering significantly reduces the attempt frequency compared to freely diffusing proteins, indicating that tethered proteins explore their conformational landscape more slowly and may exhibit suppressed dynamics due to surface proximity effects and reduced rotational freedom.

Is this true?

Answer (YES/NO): YES